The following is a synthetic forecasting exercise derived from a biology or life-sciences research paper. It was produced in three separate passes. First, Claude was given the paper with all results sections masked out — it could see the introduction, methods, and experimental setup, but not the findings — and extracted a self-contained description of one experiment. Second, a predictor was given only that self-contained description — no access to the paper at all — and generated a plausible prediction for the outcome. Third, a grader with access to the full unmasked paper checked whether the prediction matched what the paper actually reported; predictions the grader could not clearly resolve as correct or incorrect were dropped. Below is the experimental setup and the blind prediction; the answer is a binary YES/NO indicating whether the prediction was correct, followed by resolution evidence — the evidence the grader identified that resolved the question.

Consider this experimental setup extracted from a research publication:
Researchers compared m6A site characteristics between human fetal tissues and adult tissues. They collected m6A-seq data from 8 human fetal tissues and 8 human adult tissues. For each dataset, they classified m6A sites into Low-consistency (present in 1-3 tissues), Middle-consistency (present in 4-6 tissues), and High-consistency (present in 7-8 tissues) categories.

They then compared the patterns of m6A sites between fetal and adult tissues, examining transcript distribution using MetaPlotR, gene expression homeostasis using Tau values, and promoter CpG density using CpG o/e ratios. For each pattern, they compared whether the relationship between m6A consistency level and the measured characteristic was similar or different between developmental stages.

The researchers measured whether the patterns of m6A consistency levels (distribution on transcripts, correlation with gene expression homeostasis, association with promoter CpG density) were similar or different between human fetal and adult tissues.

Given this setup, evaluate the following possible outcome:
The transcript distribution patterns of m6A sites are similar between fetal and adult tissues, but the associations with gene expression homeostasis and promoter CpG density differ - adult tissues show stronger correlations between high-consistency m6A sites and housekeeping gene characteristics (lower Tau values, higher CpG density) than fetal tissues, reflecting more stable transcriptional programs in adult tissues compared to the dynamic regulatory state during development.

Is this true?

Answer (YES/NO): NO